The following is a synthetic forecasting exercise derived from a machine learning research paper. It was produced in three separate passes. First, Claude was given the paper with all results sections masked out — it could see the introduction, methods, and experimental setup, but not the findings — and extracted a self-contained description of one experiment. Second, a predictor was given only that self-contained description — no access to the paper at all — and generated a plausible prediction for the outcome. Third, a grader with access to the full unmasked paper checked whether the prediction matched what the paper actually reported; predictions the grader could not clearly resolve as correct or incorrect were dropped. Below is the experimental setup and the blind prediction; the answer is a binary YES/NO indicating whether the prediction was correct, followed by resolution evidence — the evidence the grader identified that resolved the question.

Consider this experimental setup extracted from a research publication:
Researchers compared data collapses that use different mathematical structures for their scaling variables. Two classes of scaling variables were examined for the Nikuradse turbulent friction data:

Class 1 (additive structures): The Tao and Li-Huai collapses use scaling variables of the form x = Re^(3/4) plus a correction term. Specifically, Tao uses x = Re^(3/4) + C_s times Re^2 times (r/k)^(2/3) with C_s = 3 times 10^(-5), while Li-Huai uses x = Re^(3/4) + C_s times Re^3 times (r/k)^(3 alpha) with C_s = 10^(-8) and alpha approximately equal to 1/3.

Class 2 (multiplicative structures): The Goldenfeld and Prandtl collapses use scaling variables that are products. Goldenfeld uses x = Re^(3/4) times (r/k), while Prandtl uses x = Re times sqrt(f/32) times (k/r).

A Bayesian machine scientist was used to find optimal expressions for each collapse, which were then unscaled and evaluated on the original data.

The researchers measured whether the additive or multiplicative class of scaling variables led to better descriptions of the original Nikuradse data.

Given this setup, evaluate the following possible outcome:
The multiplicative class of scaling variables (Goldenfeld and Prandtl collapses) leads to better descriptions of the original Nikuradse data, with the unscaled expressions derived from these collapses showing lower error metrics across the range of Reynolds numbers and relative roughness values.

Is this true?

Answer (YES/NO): NO